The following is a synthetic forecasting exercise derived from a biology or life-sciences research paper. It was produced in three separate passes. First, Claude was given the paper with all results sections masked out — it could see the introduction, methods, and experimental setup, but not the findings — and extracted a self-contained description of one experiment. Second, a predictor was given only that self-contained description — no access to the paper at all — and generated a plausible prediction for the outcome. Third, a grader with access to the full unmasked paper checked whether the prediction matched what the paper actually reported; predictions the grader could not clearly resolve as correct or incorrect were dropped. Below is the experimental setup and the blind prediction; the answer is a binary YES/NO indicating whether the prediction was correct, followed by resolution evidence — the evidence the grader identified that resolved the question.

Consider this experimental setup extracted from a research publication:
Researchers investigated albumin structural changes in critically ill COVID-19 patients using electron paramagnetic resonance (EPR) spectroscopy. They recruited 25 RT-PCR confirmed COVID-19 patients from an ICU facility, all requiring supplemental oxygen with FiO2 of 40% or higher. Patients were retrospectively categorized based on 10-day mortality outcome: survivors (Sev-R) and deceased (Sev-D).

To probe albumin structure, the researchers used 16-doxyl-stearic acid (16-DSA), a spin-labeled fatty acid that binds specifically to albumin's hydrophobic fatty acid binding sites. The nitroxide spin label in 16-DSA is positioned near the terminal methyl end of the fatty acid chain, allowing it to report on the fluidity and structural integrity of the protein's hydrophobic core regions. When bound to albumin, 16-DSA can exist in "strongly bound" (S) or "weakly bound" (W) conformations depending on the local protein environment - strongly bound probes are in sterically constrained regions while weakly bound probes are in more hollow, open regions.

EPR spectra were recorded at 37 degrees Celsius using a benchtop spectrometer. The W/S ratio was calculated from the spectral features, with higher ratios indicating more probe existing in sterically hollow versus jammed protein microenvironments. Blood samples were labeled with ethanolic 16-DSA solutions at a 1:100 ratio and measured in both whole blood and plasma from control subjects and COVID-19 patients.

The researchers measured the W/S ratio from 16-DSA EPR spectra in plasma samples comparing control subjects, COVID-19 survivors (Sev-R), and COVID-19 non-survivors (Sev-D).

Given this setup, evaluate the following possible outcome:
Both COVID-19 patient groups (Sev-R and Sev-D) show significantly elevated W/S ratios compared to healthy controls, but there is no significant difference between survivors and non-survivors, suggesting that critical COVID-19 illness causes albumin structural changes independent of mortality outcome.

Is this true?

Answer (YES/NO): NO